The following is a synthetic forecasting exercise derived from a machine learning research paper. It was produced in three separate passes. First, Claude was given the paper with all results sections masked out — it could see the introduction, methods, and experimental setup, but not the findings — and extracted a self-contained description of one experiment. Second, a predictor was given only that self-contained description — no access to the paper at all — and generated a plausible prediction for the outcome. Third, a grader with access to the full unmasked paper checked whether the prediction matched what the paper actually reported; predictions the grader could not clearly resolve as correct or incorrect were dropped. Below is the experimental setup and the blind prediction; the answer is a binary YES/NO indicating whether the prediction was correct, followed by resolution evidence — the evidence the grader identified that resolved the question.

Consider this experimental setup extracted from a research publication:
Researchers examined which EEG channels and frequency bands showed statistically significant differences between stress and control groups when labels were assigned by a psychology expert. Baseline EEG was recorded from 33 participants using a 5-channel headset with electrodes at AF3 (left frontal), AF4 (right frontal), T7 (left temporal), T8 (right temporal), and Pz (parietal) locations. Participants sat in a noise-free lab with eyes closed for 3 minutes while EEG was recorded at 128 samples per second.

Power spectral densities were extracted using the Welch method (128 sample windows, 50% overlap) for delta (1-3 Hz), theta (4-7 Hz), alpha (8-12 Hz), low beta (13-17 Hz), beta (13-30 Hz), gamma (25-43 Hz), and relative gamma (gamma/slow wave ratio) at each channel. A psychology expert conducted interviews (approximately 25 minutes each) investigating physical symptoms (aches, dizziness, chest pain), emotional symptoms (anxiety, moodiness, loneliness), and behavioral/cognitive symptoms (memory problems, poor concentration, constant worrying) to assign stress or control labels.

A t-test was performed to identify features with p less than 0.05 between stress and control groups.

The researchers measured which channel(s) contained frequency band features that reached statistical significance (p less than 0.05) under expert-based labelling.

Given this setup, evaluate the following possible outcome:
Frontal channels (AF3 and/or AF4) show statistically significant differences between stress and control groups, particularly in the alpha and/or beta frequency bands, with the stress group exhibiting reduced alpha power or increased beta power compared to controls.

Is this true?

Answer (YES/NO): NO